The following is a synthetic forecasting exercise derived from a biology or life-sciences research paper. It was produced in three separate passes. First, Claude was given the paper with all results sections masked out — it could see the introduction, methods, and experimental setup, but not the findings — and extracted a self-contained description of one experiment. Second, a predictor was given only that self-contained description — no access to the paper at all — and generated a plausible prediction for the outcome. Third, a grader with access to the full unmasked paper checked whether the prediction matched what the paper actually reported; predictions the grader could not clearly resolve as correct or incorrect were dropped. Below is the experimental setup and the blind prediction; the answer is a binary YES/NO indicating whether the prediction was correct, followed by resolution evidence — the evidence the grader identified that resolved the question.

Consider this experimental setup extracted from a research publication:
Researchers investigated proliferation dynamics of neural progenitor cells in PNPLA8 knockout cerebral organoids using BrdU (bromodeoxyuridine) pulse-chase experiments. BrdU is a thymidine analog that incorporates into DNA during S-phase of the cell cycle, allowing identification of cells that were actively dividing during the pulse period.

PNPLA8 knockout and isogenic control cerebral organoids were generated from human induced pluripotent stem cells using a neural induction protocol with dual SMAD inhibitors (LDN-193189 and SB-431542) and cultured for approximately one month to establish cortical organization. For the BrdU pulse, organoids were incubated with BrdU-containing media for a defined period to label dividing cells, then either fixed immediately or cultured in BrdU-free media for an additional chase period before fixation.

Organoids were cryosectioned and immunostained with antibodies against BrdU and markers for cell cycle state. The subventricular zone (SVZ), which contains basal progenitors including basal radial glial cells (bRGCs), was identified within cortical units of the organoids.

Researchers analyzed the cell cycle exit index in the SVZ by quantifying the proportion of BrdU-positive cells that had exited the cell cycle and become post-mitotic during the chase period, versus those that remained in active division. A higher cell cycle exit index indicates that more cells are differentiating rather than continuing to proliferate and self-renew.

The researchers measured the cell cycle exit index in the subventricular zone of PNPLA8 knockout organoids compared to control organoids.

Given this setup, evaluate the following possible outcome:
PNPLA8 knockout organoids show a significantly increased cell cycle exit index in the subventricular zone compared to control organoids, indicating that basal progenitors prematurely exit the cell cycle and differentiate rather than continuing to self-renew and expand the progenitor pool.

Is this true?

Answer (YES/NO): NO